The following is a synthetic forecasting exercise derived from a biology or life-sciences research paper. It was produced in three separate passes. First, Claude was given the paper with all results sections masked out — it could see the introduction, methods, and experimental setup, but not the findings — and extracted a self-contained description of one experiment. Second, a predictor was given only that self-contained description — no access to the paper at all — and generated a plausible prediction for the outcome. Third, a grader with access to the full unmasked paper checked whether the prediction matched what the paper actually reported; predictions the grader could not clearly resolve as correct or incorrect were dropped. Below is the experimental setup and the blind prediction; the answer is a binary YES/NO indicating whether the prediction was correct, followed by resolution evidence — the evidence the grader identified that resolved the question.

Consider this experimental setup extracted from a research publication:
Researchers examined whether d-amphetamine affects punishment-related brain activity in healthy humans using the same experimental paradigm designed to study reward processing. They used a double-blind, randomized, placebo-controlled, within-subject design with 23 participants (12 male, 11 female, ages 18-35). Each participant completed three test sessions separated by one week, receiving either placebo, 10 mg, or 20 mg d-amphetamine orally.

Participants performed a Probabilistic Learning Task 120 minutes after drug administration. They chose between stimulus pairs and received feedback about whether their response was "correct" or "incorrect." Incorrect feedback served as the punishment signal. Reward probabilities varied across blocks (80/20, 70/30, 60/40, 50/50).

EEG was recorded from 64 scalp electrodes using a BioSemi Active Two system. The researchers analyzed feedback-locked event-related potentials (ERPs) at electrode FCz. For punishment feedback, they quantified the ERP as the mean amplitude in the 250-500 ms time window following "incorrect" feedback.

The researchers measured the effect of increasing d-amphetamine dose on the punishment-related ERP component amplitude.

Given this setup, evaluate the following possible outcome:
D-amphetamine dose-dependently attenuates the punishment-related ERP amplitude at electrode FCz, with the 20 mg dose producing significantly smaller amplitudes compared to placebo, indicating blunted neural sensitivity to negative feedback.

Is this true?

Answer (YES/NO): NO